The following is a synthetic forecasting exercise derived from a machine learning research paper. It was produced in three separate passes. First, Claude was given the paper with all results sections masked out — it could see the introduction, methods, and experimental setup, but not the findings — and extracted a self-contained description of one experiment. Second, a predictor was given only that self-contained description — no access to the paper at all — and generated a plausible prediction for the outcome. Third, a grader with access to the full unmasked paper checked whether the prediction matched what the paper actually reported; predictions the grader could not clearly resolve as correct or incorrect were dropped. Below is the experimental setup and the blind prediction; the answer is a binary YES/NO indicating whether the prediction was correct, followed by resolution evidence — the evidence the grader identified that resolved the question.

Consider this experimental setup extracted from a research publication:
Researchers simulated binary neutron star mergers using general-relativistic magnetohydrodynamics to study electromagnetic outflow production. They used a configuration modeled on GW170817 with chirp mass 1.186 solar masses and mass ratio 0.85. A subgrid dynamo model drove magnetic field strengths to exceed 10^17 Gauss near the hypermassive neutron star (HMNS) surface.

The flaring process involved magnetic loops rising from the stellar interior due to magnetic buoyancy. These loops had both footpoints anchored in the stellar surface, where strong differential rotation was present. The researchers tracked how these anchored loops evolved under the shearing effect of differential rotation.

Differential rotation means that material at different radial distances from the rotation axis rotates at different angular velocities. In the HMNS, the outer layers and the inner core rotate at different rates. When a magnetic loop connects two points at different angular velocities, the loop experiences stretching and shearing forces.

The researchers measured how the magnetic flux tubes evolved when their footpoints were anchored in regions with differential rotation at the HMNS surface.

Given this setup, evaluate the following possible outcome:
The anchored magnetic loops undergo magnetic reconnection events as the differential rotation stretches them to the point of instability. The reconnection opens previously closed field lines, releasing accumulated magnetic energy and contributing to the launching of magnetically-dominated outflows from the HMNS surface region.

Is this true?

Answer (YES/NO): YES